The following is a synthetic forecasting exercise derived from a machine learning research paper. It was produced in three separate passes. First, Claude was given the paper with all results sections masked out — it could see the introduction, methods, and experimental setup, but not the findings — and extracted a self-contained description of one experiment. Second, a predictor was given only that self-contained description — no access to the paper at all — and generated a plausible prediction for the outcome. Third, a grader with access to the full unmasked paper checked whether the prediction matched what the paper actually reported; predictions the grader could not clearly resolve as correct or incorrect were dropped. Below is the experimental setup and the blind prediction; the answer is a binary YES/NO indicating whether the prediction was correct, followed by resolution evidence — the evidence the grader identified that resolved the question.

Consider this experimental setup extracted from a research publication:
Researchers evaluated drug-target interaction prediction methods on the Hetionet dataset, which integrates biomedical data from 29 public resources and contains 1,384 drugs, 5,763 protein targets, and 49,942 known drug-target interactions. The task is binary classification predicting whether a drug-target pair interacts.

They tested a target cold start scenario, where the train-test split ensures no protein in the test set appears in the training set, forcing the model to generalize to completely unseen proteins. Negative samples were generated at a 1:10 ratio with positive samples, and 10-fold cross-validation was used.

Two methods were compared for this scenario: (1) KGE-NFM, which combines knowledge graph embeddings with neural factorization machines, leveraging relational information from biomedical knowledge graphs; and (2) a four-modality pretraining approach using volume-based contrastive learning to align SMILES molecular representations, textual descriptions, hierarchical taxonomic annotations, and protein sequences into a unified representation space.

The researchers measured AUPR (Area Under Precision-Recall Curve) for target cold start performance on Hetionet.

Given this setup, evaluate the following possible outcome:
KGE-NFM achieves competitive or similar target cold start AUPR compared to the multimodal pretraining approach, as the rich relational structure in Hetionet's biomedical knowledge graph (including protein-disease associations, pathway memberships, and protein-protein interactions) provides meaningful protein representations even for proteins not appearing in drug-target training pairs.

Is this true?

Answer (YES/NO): YES